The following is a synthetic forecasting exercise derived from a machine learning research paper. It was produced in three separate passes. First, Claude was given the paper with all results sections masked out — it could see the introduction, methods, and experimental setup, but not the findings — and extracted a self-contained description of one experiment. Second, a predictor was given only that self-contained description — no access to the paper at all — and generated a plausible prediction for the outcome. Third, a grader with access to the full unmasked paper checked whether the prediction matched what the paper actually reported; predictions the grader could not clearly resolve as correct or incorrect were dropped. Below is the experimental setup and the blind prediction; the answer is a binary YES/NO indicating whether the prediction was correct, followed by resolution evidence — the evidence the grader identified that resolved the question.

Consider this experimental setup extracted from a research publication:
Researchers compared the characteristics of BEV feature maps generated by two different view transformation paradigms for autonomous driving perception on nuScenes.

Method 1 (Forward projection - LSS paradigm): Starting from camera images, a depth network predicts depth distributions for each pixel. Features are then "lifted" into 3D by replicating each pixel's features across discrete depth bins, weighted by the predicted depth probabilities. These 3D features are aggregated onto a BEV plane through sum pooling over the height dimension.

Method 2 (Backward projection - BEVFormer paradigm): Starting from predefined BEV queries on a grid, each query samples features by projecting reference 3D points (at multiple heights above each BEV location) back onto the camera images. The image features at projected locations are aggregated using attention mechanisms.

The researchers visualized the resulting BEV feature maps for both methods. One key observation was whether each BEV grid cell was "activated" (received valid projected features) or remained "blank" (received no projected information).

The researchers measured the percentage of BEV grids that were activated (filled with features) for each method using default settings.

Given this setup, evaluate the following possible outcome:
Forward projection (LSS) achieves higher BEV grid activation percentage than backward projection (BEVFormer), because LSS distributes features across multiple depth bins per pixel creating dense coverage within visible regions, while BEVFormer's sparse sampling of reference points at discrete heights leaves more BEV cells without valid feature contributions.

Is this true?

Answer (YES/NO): NO